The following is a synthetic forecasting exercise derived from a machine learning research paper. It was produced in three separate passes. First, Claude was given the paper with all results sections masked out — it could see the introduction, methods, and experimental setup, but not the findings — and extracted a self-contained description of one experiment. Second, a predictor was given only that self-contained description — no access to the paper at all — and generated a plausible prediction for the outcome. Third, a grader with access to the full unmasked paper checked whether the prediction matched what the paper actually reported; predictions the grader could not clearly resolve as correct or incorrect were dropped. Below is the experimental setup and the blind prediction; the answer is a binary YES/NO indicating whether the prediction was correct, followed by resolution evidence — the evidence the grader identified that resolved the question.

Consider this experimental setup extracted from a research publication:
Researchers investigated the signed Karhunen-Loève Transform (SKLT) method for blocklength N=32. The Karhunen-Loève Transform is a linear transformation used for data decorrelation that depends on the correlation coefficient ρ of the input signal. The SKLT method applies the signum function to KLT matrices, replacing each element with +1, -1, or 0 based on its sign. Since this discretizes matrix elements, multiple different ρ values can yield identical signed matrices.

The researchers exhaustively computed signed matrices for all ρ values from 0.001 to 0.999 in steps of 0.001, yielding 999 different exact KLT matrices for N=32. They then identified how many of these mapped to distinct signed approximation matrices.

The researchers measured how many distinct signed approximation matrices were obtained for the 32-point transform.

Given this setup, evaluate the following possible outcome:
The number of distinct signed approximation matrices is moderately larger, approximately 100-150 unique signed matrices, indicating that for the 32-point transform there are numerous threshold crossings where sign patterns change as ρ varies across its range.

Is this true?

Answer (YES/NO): NO